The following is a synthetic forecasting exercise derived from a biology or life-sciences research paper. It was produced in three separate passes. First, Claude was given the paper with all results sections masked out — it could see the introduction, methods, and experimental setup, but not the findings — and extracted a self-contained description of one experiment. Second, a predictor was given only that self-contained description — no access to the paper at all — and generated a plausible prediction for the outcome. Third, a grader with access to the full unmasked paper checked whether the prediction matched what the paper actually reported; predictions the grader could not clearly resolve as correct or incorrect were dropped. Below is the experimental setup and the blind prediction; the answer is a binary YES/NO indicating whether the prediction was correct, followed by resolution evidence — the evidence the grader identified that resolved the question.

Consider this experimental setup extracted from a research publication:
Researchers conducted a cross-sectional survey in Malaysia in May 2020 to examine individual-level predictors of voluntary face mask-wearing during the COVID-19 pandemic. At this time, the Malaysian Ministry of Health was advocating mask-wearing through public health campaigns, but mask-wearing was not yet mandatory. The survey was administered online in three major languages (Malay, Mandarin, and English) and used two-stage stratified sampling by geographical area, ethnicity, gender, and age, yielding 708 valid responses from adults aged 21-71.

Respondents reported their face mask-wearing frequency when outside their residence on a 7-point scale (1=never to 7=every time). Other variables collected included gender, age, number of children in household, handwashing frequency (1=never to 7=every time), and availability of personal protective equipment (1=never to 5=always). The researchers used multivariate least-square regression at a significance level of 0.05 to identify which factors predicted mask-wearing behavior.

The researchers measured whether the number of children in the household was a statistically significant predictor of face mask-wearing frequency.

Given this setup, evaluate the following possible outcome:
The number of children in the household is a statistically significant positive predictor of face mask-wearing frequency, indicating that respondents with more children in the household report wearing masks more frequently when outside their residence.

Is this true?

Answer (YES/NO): NO